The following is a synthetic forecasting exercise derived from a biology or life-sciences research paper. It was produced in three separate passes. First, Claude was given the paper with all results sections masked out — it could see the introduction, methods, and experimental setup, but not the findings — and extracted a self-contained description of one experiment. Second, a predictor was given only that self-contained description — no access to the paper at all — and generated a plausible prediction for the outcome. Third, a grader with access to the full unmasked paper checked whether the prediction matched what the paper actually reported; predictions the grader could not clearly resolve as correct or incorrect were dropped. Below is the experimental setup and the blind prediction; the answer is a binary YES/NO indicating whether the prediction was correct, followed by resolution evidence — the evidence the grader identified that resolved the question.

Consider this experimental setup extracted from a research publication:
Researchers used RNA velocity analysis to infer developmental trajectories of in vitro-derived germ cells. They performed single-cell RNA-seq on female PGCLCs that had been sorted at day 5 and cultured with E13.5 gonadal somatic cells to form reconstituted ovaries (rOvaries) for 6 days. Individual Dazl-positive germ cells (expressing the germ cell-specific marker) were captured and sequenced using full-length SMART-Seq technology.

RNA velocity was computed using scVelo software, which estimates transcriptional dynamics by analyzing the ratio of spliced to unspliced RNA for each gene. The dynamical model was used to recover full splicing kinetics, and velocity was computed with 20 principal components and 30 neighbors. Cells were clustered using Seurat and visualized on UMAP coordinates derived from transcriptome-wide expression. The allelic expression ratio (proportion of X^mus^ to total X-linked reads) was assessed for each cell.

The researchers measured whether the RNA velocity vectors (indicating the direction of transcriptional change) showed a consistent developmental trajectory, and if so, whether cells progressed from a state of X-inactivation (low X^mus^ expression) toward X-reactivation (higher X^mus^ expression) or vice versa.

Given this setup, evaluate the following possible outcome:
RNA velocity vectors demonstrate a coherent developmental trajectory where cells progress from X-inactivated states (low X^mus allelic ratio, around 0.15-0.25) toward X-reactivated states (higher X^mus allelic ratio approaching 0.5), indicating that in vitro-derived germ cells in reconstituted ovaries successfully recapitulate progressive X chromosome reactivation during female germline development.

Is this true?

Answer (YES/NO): NO